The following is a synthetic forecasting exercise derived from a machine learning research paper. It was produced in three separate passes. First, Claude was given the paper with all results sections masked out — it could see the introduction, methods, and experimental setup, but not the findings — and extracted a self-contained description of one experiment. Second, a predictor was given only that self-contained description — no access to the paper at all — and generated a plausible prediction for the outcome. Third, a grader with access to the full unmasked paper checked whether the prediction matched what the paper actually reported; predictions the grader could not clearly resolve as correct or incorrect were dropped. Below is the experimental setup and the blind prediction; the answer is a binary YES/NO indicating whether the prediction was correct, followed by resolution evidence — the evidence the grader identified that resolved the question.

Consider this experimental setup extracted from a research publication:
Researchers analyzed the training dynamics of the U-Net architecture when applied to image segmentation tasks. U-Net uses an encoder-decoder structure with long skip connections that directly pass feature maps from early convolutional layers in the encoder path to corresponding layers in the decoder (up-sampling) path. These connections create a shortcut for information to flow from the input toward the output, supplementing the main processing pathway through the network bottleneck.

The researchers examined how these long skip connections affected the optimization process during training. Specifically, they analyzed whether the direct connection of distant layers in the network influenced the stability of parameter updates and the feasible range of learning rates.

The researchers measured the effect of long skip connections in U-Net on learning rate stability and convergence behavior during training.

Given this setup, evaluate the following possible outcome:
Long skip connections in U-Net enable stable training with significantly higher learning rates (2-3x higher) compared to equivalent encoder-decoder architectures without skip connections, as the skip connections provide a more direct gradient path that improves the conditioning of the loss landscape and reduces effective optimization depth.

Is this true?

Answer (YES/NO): NO